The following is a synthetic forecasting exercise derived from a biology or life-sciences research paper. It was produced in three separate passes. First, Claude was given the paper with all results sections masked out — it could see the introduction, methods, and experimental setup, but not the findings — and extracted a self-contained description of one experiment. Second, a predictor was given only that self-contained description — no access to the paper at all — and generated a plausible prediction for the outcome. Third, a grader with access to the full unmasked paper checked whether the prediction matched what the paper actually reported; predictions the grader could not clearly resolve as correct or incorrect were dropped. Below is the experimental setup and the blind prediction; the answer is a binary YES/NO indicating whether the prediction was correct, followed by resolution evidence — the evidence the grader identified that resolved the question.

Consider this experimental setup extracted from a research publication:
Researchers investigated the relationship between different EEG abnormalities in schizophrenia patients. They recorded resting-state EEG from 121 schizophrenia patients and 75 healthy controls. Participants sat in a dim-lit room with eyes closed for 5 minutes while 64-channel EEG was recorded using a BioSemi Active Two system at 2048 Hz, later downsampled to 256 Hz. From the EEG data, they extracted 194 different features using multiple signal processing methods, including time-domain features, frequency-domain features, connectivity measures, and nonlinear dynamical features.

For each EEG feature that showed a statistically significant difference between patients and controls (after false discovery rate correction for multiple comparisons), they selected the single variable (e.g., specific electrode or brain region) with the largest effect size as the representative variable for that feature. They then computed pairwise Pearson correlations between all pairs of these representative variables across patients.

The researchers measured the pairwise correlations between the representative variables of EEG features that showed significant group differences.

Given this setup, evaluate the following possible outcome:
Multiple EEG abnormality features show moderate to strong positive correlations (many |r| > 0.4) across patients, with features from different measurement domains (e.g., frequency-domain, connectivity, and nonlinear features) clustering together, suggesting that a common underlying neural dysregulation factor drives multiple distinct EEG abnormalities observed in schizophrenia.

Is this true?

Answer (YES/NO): NO